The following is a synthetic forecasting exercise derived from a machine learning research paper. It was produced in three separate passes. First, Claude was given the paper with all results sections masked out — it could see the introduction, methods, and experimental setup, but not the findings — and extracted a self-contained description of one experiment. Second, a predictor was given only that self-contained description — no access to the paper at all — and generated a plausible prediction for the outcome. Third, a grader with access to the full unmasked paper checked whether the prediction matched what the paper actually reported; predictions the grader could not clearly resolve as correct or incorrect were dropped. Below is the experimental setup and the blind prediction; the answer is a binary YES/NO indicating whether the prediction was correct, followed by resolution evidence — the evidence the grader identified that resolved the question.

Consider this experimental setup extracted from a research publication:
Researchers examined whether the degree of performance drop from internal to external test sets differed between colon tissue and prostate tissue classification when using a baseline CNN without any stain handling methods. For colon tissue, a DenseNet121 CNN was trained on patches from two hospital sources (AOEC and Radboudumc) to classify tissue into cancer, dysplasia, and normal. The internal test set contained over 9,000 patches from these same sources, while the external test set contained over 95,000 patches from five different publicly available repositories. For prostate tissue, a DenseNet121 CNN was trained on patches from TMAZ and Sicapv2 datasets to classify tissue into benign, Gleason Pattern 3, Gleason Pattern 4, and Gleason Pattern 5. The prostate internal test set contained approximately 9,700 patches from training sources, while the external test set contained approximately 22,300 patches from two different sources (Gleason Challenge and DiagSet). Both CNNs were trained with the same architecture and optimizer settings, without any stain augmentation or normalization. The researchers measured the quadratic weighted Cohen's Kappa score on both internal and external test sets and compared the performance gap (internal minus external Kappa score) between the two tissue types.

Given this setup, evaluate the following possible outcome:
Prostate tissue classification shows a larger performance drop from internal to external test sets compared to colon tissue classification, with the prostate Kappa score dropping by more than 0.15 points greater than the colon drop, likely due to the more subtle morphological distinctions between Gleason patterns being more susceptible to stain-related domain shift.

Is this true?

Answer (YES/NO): YES